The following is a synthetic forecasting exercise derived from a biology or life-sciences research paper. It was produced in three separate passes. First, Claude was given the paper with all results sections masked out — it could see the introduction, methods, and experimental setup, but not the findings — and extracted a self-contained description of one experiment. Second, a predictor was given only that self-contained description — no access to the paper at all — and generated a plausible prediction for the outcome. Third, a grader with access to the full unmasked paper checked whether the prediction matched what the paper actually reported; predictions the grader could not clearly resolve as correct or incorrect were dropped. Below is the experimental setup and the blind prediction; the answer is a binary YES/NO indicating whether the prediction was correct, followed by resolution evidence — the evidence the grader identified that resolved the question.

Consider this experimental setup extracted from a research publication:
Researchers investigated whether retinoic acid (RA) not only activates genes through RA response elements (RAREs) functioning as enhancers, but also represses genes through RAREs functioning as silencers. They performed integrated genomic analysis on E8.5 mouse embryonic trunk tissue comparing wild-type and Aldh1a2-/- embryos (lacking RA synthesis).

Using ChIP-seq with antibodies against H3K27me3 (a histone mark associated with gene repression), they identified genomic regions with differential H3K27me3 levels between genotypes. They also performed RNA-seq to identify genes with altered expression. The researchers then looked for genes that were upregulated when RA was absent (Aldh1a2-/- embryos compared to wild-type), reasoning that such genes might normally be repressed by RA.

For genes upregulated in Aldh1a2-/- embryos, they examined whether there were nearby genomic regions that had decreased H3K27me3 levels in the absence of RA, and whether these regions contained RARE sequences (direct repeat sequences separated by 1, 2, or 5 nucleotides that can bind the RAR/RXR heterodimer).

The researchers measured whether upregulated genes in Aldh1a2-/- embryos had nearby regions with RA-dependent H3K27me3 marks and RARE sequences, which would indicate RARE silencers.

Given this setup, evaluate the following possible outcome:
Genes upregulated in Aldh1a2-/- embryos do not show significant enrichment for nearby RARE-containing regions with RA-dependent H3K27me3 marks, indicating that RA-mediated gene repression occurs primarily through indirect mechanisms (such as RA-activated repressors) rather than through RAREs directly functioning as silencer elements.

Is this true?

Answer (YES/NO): NO